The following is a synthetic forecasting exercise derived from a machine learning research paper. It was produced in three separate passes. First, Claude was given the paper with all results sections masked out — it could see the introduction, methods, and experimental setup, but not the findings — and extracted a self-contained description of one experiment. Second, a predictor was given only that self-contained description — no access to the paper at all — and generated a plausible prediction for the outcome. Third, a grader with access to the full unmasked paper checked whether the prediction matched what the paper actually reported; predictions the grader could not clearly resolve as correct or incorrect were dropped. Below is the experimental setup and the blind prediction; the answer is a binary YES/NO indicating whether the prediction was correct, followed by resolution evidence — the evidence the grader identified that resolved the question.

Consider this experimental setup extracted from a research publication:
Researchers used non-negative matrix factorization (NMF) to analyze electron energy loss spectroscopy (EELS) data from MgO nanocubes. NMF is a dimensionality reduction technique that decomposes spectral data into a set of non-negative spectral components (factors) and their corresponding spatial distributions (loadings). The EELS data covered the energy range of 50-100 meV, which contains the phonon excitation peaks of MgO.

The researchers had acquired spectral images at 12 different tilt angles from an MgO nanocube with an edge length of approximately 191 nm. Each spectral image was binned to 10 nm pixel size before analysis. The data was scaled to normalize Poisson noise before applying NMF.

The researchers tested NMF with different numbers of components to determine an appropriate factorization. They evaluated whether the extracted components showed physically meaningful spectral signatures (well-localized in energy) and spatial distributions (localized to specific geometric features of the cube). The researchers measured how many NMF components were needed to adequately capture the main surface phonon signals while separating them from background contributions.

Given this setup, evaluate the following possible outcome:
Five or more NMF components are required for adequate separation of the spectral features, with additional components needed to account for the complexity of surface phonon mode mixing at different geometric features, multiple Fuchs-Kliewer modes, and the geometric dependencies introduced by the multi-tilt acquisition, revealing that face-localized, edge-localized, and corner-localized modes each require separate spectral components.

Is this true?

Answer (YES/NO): NO